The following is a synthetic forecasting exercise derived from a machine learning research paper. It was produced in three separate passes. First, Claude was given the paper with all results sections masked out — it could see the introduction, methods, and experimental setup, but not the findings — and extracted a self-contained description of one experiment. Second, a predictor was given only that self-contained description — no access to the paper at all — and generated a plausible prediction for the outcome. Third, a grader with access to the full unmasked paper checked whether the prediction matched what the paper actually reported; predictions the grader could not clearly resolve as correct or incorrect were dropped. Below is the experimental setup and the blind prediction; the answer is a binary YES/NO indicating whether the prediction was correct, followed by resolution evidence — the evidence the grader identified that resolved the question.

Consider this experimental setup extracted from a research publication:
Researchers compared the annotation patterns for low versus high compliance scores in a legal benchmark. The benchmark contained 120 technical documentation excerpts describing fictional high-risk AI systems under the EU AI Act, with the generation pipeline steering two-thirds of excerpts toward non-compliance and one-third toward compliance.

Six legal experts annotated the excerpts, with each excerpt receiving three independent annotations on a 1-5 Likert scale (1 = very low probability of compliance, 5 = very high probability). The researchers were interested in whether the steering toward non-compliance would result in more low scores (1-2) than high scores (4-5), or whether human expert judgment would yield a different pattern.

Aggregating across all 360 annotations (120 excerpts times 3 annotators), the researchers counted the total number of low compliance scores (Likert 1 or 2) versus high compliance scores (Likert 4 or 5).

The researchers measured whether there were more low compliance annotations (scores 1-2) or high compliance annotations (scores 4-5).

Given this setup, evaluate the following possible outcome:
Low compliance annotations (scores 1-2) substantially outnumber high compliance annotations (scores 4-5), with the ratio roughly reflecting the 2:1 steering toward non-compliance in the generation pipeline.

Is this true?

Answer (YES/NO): NO